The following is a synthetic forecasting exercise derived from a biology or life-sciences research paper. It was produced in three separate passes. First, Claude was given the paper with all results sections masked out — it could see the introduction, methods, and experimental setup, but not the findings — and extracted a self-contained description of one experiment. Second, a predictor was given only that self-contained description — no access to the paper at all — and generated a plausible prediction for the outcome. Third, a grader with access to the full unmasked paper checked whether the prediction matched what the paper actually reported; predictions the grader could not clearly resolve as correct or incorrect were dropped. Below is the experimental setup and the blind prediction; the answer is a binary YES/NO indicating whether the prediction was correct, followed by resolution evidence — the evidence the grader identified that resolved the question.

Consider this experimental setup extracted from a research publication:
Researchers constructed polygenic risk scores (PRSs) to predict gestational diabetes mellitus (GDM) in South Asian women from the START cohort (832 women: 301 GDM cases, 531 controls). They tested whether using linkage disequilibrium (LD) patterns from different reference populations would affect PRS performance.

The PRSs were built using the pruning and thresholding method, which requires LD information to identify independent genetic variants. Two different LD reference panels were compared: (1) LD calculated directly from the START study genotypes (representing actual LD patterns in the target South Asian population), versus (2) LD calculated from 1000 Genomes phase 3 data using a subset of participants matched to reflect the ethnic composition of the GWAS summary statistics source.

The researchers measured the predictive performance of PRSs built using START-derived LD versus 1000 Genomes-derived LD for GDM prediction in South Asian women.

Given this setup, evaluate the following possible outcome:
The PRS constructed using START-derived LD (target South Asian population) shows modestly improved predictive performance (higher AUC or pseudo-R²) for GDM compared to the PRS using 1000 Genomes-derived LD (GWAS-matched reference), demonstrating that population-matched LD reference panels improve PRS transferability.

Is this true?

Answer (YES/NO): NO